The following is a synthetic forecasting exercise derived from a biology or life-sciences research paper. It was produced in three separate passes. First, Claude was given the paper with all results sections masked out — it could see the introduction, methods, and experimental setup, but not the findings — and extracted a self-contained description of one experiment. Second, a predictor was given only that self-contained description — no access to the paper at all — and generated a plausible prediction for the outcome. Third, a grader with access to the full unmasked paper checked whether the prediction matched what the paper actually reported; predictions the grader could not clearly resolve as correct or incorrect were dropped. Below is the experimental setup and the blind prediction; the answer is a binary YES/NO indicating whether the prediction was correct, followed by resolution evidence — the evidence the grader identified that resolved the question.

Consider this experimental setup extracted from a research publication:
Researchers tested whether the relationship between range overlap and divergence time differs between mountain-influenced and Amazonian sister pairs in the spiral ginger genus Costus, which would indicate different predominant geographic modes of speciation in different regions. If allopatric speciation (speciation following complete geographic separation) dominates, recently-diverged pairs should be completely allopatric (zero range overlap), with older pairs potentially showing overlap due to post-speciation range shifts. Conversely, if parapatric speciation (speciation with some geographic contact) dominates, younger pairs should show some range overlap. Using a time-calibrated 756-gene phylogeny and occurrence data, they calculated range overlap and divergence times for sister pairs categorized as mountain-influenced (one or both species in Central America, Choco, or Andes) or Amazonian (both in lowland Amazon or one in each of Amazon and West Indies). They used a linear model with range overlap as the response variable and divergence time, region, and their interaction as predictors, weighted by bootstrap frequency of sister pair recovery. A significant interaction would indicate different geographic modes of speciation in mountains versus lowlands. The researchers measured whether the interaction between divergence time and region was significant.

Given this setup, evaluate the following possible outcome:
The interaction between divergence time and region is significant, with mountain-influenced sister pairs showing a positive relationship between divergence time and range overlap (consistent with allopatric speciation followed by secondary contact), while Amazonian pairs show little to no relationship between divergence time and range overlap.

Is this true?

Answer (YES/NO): NO